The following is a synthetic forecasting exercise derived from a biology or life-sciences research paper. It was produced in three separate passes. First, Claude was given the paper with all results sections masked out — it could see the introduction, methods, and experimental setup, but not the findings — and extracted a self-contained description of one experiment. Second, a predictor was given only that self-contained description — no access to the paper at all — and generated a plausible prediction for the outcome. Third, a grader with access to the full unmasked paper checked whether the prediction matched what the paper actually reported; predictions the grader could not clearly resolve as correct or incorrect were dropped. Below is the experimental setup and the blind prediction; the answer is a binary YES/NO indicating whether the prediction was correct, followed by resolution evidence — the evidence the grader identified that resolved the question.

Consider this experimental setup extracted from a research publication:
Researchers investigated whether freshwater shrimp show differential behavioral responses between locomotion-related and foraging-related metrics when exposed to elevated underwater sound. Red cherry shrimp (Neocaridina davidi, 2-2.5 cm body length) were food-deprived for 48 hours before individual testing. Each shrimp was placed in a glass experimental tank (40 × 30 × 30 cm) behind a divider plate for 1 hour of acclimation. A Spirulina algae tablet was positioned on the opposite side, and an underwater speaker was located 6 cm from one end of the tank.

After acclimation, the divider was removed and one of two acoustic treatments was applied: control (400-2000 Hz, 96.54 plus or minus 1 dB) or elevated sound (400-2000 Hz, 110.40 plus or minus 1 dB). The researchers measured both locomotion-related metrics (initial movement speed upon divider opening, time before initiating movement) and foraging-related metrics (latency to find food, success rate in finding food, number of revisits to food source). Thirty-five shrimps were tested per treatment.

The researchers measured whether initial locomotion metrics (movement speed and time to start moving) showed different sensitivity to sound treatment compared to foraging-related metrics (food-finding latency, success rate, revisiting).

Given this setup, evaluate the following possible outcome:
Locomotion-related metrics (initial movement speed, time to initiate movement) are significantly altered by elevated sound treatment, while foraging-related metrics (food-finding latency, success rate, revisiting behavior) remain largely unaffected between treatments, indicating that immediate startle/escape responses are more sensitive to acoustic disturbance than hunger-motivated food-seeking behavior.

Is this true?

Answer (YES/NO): NO